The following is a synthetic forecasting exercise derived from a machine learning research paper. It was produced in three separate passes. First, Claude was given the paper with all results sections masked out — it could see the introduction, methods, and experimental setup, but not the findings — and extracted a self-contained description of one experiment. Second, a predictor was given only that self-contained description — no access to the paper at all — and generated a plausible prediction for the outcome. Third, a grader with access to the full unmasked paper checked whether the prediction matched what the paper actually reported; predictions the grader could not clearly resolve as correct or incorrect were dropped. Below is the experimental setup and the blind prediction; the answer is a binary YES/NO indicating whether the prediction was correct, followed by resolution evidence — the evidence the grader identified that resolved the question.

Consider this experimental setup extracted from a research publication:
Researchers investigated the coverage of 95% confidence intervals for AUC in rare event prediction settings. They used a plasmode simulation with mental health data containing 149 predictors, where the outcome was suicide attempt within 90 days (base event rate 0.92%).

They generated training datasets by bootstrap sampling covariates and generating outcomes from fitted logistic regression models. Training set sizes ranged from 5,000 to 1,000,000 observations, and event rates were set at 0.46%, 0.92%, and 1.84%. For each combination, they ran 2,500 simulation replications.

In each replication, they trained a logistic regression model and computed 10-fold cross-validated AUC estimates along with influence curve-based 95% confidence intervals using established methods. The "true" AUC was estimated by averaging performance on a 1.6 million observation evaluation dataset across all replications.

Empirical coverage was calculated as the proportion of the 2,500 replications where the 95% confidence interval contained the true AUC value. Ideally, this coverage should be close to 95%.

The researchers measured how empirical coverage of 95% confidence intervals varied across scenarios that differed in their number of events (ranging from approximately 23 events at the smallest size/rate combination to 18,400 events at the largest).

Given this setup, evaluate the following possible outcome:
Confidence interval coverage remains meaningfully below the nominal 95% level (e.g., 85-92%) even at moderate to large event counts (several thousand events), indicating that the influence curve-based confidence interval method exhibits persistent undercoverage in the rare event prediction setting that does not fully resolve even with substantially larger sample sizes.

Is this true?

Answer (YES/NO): NO